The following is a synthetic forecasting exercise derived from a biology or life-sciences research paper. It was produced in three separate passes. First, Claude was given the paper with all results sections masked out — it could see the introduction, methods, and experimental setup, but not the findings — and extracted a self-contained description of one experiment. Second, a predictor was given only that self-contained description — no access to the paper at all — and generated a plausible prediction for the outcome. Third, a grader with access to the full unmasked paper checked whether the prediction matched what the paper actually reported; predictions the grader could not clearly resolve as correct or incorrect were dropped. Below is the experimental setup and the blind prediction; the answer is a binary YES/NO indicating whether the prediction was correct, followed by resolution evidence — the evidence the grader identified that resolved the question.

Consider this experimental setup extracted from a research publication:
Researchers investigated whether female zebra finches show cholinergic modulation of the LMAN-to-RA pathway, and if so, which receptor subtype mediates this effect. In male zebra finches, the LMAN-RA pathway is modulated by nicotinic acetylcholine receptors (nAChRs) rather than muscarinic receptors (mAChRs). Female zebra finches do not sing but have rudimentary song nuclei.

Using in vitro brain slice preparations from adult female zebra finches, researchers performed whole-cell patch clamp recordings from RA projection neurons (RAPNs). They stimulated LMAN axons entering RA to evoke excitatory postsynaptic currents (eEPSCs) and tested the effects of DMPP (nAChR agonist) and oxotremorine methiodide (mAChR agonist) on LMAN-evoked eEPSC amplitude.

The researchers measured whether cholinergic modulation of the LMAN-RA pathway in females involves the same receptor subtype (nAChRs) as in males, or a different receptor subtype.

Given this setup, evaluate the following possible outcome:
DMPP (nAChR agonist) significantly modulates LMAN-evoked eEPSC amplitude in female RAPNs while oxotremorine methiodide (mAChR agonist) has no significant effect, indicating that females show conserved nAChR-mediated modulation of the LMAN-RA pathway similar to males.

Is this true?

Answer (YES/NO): NO